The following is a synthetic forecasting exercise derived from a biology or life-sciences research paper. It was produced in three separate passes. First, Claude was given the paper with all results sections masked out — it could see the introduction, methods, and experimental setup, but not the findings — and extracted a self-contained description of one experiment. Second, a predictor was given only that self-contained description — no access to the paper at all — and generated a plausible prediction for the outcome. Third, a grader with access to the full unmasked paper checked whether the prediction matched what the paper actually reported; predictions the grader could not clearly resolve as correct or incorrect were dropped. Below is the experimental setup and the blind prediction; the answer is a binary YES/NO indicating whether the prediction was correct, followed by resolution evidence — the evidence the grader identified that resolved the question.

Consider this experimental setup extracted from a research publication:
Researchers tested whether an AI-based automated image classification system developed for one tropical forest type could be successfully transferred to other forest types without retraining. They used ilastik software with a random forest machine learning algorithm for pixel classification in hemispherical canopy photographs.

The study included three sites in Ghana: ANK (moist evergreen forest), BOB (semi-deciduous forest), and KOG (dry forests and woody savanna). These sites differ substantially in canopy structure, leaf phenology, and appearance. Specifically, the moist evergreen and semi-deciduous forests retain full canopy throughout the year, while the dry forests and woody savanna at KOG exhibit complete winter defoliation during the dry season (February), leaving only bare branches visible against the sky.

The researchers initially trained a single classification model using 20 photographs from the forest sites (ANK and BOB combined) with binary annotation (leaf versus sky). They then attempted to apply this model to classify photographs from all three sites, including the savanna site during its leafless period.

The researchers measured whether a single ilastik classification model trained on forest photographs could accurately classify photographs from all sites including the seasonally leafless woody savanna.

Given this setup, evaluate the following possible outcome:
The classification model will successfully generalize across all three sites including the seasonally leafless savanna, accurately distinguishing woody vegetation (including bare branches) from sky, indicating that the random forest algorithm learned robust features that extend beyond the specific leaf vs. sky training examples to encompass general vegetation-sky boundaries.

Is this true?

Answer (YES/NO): NO